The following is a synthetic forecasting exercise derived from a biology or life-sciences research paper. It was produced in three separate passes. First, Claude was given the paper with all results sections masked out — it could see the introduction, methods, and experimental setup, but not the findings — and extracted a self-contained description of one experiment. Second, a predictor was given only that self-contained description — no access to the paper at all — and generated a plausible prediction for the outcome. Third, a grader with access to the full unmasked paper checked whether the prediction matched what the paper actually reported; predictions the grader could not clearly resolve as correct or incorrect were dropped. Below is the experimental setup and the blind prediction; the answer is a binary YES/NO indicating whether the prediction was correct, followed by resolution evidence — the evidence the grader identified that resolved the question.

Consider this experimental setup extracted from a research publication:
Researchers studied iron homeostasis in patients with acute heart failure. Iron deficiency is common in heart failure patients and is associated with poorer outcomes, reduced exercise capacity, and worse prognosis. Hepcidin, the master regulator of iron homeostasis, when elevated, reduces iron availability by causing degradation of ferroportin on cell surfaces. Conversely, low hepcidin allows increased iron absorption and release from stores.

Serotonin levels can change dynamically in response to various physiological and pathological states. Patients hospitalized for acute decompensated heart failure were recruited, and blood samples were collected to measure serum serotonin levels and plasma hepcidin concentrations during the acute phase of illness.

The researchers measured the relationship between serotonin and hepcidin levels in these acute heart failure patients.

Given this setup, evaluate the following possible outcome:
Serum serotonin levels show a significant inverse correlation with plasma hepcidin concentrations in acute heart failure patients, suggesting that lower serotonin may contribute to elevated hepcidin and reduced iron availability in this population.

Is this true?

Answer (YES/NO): YES